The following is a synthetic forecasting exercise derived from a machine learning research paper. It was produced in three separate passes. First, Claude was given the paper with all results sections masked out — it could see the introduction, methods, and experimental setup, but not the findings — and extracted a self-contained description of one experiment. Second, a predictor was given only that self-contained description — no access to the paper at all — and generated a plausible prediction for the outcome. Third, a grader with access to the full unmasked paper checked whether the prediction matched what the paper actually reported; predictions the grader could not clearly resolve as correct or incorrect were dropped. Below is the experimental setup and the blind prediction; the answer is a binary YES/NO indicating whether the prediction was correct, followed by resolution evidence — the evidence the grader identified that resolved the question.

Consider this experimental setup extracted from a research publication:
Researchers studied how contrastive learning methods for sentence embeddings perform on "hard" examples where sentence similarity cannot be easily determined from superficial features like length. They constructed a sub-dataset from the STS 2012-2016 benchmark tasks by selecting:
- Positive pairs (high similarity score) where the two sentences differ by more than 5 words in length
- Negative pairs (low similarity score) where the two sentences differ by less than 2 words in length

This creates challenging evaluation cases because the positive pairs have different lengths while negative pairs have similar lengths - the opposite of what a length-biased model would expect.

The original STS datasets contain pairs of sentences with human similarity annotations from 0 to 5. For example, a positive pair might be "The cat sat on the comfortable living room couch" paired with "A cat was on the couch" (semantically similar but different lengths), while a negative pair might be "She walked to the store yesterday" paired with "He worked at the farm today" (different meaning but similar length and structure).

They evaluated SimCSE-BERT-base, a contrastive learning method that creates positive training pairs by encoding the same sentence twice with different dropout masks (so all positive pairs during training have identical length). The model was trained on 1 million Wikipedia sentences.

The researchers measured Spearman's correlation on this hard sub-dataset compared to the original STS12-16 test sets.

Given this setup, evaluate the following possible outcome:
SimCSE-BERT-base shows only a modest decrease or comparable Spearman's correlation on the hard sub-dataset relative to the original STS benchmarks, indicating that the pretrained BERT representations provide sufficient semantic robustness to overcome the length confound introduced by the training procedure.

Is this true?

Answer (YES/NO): NO